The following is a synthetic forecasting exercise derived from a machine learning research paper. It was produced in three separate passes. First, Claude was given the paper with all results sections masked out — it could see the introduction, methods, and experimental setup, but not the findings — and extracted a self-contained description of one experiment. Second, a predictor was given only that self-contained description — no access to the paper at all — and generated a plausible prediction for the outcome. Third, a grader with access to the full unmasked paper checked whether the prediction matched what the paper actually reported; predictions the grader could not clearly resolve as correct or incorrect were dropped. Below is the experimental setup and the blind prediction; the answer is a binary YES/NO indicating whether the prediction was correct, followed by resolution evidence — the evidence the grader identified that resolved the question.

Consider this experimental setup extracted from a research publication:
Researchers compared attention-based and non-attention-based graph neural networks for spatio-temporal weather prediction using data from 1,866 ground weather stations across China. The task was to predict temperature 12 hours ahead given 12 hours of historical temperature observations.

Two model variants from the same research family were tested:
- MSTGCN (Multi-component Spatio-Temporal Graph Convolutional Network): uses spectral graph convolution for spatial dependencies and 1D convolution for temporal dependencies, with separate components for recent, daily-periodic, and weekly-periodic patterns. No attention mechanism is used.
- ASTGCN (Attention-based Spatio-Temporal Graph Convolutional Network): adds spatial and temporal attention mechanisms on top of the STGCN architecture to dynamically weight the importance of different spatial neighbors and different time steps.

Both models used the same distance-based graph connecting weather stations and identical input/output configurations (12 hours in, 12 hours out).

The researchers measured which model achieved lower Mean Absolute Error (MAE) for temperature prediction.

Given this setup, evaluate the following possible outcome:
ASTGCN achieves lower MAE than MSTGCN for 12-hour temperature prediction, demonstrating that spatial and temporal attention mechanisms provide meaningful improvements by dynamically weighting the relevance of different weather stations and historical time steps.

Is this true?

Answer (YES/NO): YES